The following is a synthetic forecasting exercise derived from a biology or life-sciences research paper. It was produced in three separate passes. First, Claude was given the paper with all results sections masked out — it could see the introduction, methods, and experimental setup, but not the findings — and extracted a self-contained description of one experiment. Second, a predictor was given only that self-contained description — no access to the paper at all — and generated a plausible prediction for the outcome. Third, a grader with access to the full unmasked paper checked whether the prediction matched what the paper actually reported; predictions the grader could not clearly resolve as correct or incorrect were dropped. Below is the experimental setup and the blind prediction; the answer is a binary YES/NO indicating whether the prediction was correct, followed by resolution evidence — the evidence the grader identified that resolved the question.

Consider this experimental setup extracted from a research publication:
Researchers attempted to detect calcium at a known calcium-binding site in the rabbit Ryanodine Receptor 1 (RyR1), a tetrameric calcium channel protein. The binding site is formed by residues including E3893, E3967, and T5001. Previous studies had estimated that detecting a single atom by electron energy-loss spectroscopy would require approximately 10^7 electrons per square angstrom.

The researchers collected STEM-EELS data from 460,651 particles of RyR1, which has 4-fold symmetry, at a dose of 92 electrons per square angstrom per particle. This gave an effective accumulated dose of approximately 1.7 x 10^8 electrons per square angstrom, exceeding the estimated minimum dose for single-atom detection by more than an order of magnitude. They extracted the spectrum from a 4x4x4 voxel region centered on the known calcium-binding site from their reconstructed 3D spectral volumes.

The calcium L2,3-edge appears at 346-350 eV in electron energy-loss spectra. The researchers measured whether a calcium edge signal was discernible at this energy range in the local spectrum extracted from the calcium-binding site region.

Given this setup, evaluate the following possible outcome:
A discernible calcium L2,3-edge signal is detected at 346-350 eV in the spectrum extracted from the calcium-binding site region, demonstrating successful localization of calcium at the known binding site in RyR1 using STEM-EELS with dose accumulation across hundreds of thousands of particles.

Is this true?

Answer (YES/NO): NO